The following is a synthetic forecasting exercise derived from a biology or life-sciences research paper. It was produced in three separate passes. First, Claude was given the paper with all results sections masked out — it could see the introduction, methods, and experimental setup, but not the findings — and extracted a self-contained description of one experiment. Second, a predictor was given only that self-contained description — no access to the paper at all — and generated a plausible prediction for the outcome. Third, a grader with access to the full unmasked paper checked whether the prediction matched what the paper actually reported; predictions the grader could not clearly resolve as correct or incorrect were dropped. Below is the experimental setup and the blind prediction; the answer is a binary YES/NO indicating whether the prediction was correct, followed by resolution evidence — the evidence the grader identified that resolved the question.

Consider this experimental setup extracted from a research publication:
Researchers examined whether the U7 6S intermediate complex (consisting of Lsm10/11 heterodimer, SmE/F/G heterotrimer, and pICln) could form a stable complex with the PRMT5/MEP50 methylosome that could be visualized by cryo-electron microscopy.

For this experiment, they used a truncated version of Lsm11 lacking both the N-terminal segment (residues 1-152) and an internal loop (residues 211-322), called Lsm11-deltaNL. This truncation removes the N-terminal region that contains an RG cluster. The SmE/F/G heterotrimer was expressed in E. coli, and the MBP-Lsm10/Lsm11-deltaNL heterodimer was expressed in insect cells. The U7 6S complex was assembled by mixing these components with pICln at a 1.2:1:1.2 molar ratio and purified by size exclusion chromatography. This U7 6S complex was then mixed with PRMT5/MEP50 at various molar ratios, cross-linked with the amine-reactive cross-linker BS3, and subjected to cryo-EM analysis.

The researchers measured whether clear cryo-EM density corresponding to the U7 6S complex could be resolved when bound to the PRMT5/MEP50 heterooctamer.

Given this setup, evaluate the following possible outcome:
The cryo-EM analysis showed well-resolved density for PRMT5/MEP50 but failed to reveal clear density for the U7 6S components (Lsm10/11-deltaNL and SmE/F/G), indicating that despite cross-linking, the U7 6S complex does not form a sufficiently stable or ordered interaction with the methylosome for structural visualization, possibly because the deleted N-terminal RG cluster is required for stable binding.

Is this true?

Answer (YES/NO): YES